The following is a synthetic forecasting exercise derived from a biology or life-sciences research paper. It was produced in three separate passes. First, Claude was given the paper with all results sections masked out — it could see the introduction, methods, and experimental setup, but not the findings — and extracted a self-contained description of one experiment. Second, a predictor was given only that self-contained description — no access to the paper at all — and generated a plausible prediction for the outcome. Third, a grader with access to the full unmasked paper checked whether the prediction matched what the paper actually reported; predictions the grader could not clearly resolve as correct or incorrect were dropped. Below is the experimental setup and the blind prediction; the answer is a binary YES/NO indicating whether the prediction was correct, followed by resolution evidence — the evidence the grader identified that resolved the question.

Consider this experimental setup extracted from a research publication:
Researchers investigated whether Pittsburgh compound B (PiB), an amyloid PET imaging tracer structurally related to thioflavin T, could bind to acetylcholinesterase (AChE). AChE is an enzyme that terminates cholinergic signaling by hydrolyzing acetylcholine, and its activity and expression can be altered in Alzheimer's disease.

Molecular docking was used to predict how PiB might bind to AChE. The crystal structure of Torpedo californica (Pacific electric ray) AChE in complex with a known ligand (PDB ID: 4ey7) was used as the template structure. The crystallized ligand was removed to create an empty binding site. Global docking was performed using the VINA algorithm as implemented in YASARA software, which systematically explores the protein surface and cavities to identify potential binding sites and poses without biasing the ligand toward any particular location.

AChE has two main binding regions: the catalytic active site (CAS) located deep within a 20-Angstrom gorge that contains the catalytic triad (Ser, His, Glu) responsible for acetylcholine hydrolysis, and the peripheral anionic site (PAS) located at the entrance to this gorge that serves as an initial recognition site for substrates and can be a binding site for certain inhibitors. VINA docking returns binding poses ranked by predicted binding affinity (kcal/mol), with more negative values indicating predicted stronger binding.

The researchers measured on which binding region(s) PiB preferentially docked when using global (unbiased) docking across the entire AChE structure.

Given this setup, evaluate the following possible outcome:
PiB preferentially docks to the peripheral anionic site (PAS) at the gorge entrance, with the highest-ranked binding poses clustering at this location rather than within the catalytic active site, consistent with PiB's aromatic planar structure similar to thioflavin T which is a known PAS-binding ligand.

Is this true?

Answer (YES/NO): YES